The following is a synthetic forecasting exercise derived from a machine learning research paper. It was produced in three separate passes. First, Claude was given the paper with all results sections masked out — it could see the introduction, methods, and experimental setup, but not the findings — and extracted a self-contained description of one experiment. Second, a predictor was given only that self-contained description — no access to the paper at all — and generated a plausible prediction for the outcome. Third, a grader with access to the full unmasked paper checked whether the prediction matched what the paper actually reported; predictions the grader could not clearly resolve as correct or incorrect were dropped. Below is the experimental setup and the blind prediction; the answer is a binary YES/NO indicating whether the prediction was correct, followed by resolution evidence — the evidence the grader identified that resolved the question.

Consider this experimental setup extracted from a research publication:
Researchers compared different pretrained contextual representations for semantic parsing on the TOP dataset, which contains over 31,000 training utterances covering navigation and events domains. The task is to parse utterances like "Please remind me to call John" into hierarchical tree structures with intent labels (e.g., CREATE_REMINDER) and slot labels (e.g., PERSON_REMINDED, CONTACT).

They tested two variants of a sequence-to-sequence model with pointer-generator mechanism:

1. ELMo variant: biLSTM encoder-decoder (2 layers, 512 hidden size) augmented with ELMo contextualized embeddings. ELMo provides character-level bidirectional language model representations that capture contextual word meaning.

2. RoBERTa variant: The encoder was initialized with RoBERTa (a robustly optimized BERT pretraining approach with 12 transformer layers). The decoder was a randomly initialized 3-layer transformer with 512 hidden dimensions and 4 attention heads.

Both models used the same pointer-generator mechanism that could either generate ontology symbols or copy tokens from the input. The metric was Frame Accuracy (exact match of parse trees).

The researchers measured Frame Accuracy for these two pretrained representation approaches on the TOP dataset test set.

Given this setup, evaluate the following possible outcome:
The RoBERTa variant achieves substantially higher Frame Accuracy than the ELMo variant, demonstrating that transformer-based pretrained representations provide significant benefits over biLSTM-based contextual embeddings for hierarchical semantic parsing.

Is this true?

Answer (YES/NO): NO